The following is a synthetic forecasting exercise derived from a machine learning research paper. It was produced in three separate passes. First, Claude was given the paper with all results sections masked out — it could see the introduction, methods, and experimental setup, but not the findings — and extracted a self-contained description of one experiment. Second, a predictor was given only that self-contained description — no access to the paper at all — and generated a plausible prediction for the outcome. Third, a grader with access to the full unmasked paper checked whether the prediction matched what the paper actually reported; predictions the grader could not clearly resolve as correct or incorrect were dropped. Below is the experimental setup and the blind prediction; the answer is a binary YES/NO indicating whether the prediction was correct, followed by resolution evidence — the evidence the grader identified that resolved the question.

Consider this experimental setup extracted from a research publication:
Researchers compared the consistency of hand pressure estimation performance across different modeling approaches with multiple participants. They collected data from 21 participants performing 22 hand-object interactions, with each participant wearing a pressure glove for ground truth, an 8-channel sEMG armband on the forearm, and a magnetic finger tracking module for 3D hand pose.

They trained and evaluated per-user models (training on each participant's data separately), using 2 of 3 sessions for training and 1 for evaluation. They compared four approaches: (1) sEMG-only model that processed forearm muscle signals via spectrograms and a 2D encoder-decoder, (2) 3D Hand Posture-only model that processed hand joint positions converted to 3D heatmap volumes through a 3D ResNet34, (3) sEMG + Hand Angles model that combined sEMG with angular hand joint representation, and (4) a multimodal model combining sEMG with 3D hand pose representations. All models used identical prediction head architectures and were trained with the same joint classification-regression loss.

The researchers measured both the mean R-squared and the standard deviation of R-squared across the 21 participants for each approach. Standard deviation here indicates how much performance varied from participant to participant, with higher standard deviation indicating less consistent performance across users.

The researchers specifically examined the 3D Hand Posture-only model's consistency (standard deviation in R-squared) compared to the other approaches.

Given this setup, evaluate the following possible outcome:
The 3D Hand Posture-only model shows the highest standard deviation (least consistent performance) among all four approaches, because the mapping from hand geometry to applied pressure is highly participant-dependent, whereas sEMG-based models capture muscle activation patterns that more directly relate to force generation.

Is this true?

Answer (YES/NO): YES